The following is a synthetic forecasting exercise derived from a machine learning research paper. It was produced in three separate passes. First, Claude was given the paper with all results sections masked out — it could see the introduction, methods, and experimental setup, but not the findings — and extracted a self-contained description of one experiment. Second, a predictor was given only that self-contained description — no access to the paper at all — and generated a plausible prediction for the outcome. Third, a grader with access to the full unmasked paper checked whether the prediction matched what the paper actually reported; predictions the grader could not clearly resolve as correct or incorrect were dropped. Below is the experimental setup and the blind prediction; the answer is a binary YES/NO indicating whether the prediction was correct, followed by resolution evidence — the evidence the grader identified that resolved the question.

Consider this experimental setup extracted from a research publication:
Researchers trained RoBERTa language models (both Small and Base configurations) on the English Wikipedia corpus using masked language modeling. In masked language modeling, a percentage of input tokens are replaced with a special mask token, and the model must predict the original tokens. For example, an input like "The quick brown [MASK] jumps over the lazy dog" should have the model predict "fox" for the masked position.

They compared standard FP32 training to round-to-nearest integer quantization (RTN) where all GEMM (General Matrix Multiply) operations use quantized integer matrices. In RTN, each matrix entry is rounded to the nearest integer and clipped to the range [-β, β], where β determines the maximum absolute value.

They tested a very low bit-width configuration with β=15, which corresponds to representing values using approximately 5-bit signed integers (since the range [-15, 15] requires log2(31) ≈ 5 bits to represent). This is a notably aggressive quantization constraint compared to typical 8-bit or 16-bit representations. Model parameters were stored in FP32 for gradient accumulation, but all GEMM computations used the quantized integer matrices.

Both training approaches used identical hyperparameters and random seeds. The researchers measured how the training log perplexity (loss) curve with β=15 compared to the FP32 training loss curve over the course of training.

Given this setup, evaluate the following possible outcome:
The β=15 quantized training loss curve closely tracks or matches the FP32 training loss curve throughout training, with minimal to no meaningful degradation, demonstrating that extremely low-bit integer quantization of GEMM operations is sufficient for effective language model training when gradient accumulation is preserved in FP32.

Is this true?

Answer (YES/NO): YES